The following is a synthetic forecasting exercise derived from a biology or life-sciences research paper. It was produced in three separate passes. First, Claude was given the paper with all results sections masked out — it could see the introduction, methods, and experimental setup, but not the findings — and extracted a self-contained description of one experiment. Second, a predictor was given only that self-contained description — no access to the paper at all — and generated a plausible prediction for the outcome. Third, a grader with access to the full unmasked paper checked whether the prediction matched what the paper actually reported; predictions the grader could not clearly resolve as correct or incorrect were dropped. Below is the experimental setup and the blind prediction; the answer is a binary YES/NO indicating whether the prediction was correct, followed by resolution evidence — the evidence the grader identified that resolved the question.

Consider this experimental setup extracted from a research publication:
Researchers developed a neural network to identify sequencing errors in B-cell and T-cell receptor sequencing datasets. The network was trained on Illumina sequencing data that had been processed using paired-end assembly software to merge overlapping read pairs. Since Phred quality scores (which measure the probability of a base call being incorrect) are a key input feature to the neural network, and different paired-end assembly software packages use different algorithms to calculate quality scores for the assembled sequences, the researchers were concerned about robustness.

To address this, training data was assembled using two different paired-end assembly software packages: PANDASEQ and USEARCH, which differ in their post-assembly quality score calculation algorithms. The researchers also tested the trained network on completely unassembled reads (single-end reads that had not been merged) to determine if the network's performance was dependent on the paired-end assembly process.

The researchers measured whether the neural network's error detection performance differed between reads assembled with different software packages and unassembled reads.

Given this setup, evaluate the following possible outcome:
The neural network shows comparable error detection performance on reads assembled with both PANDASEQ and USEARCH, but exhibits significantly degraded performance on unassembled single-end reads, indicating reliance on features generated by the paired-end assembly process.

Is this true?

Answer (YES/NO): NO